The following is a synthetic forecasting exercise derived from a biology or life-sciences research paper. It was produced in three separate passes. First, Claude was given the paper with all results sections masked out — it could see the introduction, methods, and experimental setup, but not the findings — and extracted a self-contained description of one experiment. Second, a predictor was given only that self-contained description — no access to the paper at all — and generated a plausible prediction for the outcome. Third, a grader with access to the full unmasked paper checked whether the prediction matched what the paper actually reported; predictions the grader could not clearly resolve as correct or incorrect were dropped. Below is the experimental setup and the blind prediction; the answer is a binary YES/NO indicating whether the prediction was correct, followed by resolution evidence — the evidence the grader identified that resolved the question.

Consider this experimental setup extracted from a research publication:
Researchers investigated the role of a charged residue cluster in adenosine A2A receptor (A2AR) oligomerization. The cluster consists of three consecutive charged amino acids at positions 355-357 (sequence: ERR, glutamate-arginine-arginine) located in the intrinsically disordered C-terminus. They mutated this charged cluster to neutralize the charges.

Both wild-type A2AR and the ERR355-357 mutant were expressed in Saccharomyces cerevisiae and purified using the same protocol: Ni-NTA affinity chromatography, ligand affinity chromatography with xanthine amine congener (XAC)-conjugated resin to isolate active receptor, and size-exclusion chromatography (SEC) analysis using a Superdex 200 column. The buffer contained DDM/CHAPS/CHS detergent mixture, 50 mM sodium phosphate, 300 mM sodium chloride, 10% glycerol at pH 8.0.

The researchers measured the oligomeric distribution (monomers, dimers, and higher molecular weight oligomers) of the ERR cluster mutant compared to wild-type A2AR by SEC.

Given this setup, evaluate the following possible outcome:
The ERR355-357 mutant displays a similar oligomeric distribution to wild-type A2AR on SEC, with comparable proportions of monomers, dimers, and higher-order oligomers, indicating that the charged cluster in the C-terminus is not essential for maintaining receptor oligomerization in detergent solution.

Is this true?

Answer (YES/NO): NO